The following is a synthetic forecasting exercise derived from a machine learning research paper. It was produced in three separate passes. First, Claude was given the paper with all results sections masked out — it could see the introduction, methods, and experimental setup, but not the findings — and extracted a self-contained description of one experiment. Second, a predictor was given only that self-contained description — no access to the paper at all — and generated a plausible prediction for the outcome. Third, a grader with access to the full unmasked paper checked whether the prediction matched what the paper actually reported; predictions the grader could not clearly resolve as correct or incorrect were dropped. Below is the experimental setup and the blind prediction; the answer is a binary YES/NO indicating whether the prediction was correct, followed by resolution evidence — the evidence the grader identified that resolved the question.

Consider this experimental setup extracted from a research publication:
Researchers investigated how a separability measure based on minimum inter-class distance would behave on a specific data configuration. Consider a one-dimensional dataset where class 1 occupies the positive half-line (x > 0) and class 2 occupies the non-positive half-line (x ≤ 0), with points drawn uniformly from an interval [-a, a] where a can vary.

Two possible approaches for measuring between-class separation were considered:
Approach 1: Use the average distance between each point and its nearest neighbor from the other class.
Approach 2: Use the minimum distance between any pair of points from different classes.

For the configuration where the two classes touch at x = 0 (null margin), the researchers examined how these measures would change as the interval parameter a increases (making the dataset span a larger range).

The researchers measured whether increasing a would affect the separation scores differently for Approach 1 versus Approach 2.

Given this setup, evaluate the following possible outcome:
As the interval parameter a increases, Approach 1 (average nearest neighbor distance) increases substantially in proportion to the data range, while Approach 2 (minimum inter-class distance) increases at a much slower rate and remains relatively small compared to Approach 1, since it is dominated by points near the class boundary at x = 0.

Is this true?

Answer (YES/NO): NO